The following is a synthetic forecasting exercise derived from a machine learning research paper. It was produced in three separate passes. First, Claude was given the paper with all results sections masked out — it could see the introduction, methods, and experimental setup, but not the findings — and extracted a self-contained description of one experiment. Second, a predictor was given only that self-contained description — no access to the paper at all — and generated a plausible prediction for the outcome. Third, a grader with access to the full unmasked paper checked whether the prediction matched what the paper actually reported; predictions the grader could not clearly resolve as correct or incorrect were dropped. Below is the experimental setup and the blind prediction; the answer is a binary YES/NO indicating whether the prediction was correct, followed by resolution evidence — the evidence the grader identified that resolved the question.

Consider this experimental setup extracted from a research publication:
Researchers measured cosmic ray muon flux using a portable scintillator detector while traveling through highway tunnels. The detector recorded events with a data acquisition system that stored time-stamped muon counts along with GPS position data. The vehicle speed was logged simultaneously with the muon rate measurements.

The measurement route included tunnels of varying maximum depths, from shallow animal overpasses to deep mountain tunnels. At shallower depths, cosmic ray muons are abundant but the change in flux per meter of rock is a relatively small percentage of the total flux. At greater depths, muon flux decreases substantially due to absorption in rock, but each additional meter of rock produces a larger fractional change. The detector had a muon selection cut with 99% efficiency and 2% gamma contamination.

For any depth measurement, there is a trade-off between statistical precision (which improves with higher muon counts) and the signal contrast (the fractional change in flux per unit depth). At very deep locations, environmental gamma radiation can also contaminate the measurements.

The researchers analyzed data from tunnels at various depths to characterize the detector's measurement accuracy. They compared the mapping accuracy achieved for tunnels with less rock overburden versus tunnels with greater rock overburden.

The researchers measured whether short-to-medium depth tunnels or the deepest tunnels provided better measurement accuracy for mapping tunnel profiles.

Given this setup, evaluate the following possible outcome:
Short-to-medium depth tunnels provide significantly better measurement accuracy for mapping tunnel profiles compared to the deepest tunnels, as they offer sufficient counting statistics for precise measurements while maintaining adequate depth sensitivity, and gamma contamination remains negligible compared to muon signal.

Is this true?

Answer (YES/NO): YES